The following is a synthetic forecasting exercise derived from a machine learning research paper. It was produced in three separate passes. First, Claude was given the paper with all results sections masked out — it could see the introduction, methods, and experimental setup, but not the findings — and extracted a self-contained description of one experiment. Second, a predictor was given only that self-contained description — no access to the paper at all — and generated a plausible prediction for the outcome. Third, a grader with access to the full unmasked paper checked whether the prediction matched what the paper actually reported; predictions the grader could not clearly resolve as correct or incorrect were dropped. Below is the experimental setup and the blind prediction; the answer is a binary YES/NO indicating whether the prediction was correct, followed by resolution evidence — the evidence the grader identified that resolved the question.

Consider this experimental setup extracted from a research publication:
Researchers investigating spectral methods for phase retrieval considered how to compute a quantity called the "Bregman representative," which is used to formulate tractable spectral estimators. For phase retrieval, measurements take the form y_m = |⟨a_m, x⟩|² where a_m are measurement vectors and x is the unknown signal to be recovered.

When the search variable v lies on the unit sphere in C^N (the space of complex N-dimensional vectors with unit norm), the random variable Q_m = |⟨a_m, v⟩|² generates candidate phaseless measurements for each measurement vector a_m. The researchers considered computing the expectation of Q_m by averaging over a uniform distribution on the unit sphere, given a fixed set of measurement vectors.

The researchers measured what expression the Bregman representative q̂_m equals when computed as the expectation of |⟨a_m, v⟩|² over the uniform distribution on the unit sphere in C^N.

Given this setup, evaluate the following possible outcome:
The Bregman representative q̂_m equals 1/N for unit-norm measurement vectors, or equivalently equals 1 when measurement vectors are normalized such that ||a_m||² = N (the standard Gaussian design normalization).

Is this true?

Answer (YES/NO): YES